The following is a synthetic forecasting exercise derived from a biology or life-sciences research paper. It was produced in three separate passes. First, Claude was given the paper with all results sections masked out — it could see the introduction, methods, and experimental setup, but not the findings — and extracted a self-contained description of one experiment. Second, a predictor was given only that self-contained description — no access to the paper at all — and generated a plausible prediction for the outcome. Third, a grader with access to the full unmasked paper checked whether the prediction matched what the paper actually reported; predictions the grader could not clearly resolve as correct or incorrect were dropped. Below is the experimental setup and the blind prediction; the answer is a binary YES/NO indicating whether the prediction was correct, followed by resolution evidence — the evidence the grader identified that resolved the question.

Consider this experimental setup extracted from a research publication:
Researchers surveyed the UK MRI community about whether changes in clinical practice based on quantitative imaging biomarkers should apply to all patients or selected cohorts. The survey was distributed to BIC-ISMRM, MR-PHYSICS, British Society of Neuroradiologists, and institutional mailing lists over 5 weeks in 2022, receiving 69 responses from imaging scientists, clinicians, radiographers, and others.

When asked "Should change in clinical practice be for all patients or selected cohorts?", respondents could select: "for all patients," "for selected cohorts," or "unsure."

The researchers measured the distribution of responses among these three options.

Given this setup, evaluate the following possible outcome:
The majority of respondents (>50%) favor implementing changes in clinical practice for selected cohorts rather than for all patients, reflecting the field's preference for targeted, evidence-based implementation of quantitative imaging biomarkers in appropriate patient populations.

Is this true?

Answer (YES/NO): NO